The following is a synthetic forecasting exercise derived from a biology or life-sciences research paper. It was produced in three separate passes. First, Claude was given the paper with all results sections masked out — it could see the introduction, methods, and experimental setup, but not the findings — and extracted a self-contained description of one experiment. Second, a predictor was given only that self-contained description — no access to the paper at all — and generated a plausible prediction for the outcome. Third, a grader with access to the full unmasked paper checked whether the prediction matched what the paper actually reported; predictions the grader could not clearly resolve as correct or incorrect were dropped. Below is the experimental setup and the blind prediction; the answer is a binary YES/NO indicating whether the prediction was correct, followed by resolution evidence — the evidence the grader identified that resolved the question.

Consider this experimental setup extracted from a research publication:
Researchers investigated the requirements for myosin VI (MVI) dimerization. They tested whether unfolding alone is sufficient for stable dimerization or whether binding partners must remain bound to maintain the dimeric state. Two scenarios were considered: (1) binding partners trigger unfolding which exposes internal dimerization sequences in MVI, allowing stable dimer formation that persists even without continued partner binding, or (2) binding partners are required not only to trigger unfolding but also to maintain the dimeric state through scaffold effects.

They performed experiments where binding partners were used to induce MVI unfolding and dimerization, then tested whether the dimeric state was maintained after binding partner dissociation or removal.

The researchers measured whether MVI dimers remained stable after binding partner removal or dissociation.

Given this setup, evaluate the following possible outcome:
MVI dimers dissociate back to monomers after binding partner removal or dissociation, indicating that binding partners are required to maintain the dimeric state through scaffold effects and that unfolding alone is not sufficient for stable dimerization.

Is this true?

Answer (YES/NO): NO